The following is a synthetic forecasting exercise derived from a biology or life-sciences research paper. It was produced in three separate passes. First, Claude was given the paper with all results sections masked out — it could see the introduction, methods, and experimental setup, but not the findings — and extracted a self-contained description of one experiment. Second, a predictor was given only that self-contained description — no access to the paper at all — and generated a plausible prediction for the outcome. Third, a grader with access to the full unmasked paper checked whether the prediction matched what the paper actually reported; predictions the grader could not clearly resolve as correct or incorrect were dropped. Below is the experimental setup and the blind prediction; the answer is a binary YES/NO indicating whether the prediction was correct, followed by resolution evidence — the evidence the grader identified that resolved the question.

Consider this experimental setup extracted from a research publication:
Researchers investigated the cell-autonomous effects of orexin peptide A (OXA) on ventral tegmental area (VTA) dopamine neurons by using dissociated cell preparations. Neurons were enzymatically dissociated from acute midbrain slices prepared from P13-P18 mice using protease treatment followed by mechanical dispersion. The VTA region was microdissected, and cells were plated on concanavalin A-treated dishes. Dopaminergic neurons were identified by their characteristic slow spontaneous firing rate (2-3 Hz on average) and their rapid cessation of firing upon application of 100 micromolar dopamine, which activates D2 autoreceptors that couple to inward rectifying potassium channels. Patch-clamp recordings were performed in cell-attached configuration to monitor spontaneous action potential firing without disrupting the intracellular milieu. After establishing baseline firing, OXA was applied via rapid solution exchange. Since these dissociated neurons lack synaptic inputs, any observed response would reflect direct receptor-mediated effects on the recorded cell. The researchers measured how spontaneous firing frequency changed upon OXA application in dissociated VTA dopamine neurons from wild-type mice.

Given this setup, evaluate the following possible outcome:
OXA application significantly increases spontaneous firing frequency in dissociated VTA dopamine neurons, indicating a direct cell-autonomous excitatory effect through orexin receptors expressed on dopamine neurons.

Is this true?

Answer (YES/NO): YES